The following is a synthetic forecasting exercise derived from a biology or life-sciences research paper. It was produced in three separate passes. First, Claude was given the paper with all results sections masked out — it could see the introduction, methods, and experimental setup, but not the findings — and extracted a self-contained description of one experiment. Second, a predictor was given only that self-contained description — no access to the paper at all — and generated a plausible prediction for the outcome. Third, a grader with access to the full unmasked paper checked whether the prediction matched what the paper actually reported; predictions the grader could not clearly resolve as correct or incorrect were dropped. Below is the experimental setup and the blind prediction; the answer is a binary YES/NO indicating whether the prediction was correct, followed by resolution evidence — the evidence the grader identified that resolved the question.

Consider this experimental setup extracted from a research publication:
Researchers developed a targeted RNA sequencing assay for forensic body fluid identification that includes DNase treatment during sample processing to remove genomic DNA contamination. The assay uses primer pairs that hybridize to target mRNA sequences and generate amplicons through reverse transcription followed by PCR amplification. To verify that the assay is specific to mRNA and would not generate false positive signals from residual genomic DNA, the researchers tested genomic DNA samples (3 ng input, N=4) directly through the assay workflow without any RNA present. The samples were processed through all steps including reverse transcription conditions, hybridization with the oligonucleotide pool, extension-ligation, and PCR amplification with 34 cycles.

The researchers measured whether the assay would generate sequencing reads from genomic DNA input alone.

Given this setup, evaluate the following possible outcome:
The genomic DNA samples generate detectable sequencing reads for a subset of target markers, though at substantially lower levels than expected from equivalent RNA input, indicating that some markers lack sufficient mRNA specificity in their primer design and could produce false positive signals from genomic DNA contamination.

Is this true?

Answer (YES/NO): NO